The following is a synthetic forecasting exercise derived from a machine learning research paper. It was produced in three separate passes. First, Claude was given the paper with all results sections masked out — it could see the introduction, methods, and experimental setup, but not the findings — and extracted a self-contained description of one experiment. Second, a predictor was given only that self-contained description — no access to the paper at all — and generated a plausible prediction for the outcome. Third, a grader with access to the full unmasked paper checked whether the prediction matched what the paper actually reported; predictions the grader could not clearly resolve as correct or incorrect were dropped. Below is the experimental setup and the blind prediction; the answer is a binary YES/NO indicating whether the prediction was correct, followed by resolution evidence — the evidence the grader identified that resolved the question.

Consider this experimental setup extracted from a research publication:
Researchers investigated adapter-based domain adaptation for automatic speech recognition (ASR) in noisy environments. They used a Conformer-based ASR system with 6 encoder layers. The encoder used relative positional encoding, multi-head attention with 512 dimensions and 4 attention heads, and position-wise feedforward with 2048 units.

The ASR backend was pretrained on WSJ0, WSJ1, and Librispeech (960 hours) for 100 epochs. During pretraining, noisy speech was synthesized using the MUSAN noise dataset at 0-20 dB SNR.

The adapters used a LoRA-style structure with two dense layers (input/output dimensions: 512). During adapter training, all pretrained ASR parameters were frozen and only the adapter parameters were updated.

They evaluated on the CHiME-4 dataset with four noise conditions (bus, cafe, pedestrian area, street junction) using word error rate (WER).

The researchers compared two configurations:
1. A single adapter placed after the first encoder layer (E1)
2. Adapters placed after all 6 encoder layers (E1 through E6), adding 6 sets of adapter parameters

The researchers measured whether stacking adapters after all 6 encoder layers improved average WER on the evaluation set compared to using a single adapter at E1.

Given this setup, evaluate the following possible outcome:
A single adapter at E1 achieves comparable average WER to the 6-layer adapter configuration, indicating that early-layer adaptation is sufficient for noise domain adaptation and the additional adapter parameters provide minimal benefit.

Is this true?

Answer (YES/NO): YES